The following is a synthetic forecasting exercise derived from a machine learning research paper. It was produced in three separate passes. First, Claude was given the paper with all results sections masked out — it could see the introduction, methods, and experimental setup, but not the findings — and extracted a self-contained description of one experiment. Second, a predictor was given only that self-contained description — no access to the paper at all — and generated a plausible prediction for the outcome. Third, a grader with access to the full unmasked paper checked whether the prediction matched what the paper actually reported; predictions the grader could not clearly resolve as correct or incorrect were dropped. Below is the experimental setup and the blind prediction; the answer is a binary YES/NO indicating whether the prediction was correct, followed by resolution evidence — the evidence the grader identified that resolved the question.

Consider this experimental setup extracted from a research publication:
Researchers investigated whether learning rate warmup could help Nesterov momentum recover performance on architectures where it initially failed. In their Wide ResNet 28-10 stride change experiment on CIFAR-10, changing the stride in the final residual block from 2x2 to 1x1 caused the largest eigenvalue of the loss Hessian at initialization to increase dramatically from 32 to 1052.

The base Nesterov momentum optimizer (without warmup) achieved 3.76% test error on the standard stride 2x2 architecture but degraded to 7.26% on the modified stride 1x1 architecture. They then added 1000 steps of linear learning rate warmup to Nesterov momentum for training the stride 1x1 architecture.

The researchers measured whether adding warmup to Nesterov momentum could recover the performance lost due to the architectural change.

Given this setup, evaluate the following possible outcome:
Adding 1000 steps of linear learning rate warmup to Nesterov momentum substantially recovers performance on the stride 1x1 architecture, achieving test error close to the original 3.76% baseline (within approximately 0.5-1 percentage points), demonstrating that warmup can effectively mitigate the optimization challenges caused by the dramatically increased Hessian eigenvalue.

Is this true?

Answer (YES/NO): YES